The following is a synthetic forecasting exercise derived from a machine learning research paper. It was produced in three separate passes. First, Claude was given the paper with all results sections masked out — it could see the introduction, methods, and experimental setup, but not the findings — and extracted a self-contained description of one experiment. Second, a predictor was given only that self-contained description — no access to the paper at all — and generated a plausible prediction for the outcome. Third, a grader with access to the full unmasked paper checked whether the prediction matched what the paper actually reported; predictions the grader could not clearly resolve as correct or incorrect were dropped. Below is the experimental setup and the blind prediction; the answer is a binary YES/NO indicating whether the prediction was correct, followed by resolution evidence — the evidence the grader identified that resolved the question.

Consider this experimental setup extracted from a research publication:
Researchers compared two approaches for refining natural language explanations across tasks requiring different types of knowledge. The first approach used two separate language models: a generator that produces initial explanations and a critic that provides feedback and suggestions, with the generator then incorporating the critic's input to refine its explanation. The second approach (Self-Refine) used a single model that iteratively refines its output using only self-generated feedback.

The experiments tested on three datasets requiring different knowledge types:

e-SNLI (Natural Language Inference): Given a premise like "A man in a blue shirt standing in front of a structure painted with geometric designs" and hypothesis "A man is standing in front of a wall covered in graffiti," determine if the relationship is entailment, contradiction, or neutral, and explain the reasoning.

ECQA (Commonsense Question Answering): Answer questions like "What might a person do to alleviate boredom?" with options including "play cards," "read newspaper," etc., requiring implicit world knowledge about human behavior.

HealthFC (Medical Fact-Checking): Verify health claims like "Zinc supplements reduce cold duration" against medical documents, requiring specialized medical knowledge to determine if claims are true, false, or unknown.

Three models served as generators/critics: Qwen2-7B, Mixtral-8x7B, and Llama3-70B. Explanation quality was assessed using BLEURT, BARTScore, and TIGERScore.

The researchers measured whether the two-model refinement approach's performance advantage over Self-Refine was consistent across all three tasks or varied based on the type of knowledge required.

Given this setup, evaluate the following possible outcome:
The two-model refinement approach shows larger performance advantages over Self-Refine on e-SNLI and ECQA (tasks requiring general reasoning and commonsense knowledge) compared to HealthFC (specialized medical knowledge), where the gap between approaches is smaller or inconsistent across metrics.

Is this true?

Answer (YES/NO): YES